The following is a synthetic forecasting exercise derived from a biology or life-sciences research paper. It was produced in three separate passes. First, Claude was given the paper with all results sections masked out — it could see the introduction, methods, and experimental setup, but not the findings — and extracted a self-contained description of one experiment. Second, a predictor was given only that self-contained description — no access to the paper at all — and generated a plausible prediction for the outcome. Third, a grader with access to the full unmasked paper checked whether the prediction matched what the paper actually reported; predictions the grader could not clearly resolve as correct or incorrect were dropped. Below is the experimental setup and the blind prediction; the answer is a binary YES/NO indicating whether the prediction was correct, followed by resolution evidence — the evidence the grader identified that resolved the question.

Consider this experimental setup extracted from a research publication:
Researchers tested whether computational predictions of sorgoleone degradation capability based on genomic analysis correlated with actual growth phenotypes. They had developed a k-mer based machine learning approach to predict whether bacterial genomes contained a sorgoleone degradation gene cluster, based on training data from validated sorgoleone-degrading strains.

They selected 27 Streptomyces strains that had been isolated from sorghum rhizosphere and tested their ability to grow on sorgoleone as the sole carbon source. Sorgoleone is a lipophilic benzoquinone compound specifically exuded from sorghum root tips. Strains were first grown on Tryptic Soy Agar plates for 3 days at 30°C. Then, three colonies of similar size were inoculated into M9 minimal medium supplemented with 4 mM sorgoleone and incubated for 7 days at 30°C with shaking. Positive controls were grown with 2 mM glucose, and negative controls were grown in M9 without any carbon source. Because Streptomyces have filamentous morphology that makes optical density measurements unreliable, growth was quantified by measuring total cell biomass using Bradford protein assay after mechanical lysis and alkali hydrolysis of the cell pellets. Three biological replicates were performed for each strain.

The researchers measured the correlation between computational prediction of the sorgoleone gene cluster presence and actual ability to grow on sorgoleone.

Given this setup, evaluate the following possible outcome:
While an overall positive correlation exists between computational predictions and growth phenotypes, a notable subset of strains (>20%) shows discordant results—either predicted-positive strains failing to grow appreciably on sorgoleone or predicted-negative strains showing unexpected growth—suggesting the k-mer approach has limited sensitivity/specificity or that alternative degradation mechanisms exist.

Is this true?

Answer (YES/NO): NO